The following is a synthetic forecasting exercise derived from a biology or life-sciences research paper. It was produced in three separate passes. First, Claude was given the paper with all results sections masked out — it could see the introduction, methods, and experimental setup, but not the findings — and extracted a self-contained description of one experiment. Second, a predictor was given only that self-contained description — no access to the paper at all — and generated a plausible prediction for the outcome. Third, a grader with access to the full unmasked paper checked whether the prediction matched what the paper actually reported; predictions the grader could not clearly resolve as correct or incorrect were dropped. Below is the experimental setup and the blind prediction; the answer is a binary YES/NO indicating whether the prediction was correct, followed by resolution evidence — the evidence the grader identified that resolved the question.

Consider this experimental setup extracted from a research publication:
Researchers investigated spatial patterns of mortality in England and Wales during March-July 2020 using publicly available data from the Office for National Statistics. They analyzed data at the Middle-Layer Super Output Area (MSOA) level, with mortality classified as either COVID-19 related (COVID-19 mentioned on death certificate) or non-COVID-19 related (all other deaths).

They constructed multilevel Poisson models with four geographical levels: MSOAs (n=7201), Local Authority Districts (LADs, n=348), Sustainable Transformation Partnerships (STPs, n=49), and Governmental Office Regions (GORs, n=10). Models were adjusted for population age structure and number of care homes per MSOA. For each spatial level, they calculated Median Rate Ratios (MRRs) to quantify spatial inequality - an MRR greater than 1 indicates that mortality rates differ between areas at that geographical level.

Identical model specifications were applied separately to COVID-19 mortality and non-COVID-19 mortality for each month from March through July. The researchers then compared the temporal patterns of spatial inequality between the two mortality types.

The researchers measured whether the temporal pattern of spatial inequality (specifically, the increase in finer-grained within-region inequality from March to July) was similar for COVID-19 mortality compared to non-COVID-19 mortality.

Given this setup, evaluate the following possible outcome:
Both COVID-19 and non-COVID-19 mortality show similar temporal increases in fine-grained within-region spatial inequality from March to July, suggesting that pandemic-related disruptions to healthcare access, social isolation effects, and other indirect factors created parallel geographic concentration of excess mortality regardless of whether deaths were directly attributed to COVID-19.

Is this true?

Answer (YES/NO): NO